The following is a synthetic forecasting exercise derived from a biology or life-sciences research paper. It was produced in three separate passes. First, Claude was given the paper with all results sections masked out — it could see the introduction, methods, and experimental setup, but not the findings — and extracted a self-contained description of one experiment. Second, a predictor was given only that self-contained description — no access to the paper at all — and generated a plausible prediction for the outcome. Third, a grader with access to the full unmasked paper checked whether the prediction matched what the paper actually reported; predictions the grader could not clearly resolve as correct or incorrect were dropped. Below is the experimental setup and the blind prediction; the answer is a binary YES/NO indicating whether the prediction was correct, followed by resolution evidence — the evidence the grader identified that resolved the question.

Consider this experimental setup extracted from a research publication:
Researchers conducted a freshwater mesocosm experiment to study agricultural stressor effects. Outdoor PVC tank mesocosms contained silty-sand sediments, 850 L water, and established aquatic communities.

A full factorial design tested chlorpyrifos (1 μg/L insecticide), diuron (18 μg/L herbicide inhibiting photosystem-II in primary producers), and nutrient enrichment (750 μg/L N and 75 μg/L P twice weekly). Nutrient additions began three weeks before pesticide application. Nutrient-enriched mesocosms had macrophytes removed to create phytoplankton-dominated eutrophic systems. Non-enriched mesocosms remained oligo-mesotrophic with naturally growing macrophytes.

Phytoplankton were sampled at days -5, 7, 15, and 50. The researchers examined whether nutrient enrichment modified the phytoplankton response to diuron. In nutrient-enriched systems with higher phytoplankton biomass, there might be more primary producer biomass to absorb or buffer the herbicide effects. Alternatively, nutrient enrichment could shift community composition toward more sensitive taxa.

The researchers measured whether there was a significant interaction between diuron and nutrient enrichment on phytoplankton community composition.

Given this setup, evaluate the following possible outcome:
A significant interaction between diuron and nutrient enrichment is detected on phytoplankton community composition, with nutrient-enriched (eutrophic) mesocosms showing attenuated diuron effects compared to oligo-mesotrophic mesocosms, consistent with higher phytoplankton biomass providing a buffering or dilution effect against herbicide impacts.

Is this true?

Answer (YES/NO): NO